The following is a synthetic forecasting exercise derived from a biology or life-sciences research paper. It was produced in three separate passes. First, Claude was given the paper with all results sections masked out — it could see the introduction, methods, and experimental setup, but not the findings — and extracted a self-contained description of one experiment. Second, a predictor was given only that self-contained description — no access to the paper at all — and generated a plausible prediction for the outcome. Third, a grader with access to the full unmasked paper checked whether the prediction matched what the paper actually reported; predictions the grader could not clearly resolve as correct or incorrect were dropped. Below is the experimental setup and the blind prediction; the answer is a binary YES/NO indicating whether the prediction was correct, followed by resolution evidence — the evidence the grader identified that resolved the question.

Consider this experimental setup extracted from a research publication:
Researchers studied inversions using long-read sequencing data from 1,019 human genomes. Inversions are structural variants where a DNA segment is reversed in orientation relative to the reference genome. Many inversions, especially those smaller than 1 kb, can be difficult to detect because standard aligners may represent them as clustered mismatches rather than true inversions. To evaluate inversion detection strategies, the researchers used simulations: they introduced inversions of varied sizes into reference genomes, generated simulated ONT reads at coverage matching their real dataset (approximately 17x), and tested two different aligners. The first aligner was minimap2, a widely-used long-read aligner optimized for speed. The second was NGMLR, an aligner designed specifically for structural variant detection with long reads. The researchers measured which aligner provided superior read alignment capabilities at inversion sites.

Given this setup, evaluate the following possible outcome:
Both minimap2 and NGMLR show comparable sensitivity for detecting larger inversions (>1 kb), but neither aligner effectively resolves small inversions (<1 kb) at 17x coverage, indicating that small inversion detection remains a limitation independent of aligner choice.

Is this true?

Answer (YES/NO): NO